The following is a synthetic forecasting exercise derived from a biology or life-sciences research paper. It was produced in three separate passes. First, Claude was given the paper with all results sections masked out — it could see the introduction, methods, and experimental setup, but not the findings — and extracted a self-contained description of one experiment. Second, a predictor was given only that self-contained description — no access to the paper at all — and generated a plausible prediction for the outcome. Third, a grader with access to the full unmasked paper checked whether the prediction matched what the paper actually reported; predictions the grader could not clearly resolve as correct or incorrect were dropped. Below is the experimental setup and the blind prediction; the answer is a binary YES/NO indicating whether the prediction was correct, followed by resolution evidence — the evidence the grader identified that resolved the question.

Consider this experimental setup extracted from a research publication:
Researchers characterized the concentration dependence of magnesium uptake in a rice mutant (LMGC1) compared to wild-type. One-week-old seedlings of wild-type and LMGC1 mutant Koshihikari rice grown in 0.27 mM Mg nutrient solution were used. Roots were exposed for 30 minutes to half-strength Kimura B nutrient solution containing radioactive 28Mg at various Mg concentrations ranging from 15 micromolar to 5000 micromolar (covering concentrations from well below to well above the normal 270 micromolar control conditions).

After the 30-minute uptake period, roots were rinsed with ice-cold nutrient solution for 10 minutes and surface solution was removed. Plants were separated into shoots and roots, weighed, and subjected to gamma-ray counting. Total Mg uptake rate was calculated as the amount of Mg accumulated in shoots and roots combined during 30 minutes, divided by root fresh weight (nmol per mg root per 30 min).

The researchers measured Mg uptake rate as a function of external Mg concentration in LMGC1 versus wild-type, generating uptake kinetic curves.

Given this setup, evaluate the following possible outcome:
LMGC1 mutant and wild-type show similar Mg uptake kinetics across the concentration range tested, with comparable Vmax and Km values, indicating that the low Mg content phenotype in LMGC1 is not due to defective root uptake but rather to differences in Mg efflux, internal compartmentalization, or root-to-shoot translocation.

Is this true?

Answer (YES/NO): NO